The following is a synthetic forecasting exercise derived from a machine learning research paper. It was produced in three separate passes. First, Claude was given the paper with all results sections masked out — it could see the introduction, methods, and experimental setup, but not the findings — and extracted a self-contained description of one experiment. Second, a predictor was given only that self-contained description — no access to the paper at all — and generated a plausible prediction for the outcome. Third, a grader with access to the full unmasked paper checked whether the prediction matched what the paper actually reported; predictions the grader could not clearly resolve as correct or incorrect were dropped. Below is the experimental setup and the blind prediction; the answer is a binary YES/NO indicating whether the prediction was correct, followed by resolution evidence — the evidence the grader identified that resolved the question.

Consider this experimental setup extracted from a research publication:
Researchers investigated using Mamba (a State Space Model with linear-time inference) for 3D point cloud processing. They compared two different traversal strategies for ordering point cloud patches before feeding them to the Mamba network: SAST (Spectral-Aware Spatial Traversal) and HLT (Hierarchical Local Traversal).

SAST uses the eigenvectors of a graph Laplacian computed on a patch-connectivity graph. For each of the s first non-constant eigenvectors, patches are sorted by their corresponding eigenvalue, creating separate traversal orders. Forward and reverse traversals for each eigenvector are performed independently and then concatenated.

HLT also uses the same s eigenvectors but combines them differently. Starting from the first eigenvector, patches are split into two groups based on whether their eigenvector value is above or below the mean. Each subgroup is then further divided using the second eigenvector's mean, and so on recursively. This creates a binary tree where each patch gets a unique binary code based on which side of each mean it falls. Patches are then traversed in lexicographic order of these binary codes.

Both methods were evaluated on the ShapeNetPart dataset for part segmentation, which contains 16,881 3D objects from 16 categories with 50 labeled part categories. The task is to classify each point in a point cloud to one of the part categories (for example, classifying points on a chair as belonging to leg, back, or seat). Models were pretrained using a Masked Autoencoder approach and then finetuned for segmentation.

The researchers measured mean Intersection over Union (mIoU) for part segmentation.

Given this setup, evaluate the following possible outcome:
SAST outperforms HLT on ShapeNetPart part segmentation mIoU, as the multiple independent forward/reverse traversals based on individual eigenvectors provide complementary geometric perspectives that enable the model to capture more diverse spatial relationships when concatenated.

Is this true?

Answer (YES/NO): NO